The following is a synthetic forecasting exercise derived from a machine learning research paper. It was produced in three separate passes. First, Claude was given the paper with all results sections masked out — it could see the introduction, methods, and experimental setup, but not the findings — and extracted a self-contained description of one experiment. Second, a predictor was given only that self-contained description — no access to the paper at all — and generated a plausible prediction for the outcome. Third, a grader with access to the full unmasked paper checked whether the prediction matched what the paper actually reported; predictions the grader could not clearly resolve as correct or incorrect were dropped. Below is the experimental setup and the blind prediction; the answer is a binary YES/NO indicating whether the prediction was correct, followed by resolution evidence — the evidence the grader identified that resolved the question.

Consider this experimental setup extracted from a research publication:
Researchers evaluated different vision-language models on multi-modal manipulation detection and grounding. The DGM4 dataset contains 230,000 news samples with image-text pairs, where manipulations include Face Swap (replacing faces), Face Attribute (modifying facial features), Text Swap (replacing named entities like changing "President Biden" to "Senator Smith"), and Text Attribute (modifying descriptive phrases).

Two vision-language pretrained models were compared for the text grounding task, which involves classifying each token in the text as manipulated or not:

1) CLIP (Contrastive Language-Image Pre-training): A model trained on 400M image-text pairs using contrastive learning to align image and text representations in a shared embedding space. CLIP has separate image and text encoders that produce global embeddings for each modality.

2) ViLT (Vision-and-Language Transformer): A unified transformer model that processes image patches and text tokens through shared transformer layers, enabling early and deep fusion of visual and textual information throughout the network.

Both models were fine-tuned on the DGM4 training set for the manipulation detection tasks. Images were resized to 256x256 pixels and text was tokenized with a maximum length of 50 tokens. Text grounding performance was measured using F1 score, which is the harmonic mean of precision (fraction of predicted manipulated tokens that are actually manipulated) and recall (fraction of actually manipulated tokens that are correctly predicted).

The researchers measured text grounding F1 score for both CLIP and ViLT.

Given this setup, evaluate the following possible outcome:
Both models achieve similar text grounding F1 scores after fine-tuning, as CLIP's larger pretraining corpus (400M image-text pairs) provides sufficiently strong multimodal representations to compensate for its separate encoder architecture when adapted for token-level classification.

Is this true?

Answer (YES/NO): NO